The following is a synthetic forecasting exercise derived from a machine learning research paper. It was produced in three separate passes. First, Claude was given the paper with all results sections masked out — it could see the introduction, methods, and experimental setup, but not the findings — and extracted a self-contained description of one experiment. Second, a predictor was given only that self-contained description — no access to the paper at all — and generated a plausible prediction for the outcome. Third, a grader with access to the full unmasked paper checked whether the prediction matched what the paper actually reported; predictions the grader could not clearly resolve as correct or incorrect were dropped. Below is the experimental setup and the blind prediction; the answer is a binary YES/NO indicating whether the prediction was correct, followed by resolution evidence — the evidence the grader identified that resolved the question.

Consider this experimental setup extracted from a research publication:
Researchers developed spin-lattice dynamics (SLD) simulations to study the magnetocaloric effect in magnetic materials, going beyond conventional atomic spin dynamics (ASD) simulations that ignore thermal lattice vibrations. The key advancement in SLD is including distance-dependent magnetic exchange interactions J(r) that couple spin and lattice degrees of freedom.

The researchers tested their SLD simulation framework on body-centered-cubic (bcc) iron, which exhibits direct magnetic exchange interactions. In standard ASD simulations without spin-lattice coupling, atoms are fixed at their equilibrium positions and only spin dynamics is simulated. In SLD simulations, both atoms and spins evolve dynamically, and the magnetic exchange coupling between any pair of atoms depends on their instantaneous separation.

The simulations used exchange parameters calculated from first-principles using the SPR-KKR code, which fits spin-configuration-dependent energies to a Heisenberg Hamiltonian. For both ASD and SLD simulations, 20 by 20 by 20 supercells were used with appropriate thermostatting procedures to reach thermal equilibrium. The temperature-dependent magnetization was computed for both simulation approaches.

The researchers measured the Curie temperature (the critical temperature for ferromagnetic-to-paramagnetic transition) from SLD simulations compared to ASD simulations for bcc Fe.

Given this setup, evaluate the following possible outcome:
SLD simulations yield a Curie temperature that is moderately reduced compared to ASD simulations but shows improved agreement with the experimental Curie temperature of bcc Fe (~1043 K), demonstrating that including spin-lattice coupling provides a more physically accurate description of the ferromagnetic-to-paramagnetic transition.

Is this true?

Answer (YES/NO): YES